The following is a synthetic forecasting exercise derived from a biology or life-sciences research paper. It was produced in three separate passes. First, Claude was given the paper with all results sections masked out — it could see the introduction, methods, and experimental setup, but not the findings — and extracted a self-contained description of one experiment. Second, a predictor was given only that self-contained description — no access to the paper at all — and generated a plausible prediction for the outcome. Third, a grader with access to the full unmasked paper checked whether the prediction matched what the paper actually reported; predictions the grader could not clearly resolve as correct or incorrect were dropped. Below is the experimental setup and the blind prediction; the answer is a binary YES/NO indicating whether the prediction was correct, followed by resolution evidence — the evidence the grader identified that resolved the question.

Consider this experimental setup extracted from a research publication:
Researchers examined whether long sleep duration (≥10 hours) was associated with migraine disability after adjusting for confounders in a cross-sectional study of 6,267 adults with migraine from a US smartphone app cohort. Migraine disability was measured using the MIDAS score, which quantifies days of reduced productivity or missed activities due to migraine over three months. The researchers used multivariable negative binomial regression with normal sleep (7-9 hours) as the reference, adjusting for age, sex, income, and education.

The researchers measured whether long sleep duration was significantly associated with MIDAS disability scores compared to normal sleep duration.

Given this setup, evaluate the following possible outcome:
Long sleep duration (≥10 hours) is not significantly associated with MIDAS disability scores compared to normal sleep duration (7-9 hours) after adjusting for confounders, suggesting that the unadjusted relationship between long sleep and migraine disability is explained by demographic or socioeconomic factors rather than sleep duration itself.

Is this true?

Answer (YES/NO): NO